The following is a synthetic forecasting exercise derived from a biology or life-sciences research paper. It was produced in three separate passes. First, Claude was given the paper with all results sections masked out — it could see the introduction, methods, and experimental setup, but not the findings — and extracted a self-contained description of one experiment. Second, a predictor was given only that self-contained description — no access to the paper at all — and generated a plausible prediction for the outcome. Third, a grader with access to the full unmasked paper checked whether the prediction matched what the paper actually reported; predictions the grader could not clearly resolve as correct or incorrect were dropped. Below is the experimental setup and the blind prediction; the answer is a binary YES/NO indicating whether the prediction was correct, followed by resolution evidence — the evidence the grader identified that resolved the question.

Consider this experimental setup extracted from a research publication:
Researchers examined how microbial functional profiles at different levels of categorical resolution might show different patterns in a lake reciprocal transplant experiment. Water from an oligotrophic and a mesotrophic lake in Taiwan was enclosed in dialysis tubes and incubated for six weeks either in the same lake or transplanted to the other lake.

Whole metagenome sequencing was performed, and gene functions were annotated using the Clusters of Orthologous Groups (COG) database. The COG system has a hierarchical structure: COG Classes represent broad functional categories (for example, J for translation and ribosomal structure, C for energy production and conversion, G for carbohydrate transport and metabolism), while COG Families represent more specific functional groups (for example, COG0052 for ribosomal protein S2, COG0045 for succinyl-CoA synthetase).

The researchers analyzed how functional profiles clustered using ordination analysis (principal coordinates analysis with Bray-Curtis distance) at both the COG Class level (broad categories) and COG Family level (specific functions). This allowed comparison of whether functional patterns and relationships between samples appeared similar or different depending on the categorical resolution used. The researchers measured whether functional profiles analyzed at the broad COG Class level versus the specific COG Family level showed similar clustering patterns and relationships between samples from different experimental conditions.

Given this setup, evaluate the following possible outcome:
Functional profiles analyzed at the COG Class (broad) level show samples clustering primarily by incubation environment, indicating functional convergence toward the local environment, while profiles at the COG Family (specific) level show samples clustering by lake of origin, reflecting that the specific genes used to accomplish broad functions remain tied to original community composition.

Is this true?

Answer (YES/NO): NO